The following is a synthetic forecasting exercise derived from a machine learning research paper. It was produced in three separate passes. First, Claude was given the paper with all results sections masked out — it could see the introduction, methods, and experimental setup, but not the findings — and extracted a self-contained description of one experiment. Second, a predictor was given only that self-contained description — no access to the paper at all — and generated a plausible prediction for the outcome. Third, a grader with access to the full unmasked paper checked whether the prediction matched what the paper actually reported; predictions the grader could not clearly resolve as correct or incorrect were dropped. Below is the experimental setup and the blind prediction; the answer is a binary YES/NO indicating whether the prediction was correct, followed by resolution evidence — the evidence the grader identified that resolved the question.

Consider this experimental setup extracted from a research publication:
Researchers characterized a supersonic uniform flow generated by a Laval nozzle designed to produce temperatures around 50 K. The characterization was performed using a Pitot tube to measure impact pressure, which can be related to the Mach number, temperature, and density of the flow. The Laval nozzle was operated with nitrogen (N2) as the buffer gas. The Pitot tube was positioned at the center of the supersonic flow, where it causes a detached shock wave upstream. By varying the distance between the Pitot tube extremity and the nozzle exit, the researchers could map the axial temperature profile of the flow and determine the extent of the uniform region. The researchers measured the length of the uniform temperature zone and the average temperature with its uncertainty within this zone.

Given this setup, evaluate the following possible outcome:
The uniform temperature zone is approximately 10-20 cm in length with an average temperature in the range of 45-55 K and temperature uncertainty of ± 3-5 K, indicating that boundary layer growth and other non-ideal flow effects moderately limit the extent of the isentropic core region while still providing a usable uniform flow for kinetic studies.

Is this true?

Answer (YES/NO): NO